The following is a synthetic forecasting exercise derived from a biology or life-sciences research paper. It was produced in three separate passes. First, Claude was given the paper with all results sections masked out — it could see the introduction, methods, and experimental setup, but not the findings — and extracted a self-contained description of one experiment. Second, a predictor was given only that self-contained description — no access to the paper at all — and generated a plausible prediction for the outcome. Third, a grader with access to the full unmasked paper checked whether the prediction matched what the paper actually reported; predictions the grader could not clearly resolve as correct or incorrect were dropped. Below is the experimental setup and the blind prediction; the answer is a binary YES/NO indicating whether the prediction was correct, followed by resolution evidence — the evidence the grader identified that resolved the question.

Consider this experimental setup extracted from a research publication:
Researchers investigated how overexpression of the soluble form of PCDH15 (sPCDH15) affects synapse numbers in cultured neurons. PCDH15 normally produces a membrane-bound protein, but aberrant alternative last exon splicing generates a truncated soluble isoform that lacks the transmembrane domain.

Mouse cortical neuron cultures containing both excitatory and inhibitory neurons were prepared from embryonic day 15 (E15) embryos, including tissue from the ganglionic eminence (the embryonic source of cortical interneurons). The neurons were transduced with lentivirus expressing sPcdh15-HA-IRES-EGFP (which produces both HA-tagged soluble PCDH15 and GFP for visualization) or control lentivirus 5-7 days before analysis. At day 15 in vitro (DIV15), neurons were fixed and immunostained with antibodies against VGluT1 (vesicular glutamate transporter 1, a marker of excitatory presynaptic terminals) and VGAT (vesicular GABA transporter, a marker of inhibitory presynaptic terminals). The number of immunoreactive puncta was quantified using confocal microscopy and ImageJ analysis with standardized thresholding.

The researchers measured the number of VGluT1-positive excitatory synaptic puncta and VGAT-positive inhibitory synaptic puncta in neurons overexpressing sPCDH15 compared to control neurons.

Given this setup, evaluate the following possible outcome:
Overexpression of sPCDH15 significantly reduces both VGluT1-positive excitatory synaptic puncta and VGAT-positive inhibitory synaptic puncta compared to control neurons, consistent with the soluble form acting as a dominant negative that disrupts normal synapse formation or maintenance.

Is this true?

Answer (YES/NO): YES